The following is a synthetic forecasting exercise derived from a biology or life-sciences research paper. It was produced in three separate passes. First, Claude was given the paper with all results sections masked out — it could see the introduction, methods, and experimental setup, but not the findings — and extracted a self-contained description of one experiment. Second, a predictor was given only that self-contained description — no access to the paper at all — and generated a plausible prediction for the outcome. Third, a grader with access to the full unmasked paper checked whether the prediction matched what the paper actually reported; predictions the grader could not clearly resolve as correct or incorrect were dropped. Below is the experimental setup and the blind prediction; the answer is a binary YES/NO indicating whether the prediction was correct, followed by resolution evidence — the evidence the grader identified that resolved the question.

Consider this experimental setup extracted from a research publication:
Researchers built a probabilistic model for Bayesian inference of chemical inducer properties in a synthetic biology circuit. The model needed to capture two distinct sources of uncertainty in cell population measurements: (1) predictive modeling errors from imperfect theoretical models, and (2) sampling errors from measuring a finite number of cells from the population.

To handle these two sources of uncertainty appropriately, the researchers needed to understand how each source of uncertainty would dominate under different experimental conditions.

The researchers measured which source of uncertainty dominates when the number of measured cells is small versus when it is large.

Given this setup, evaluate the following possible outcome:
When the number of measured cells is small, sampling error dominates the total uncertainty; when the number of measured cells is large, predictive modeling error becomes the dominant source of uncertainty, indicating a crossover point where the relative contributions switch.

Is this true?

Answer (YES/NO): YES